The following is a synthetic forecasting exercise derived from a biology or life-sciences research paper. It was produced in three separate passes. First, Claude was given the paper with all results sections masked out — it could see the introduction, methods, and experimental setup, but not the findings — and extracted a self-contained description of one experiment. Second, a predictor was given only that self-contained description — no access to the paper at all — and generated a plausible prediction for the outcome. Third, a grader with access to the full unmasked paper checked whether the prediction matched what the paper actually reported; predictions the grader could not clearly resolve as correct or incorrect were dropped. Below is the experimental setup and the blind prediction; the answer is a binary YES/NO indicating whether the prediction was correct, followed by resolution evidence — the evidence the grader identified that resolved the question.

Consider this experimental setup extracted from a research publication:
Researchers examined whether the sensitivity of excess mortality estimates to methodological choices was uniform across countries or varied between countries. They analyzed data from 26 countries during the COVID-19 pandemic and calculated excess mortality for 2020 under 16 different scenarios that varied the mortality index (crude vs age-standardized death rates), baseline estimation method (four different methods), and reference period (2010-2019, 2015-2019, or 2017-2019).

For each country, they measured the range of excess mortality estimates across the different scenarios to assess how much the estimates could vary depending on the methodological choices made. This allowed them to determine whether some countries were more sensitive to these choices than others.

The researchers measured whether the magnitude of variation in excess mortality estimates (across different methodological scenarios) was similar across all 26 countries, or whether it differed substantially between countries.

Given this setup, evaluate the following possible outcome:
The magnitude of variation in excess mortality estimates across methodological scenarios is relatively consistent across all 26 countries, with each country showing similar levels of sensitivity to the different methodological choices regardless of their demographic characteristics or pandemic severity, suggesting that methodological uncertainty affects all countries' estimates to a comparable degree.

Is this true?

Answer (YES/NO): NO